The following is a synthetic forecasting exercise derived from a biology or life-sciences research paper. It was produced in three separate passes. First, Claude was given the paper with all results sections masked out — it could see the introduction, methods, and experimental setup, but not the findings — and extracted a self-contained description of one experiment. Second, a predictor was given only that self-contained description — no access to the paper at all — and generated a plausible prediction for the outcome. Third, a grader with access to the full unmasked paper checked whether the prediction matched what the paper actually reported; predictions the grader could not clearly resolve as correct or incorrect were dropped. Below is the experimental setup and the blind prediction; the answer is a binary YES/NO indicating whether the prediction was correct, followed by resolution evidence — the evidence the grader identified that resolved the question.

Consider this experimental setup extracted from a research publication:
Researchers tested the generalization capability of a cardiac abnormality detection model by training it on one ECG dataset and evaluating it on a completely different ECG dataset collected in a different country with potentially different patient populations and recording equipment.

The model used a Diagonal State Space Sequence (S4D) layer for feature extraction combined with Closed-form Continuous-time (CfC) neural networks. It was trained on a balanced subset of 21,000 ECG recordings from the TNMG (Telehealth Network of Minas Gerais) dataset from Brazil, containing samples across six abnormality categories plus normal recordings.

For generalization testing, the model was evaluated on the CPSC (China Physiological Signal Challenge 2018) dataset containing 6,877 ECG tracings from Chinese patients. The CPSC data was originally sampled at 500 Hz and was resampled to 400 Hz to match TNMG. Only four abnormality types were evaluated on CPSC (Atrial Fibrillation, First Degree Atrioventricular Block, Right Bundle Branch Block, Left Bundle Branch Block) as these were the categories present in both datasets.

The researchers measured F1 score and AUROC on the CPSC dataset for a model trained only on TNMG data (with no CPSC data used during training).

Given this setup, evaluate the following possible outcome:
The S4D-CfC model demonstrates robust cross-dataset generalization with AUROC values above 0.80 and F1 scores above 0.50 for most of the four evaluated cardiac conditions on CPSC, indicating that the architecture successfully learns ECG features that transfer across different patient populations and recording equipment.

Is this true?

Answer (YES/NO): YES